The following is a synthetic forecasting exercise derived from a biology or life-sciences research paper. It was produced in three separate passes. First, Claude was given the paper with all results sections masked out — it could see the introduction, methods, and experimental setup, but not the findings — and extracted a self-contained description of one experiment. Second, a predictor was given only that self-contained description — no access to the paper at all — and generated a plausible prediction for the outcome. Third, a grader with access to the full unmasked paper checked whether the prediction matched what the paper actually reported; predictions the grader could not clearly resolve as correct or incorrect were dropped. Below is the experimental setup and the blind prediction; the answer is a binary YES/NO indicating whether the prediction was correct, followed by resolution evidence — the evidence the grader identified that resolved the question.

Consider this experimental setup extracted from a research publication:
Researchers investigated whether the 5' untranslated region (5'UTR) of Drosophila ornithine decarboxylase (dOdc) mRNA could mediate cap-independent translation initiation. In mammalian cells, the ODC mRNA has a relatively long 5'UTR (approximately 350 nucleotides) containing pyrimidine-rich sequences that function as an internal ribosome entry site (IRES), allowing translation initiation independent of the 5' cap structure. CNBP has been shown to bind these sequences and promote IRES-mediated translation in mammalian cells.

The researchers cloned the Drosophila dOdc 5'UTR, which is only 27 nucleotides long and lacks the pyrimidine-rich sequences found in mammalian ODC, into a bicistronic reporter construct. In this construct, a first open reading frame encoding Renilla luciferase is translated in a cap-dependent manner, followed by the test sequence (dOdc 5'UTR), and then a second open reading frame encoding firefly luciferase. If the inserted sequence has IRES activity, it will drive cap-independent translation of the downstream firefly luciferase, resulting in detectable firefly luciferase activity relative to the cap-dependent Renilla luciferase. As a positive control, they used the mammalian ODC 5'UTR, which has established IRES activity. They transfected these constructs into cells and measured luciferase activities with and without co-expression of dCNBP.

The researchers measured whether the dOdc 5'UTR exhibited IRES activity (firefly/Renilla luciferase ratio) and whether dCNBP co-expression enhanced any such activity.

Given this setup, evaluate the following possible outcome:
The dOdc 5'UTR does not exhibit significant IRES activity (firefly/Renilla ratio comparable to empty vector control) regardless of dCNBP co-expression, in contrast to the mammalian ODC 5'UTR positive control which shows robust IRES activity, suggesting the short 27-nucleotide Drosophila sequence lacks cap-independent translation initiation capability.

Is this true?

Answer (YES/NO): YES